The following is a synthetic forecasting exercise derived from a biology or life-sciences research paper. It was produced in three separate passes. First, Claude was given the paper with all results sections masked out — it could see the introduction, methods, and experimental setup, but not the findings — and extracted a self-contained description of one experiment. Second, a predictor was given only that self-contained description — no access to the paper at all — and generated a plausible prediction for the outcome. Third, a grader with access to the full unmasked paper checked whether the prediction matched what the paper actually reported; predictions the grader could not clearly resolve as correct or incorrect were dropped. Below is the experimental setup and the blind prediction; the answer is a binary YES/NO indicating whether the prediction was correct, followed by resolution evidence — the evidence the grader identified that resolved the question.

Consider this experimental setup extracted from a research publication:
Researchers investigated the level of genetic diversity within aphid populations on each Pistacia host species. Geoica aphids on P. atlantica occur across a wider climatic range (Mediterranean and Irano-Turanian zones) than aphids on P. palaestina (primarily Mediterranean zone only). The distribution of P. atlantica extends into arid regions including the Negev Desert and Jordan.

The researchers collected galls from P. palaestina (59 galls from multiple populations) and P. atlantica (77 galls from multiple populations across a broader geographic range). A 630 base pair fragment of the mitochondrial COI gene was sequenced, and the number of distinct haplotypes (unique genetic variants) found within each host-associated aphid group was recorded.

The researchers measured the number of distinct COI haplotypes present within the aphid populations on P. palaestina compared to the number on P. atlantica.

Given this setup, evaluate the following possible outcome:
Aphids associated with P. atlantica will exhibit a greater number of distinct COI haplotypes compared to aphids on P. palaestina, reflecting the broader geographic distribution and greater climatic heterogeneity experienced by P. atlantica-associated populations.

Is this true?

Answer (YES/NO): YES